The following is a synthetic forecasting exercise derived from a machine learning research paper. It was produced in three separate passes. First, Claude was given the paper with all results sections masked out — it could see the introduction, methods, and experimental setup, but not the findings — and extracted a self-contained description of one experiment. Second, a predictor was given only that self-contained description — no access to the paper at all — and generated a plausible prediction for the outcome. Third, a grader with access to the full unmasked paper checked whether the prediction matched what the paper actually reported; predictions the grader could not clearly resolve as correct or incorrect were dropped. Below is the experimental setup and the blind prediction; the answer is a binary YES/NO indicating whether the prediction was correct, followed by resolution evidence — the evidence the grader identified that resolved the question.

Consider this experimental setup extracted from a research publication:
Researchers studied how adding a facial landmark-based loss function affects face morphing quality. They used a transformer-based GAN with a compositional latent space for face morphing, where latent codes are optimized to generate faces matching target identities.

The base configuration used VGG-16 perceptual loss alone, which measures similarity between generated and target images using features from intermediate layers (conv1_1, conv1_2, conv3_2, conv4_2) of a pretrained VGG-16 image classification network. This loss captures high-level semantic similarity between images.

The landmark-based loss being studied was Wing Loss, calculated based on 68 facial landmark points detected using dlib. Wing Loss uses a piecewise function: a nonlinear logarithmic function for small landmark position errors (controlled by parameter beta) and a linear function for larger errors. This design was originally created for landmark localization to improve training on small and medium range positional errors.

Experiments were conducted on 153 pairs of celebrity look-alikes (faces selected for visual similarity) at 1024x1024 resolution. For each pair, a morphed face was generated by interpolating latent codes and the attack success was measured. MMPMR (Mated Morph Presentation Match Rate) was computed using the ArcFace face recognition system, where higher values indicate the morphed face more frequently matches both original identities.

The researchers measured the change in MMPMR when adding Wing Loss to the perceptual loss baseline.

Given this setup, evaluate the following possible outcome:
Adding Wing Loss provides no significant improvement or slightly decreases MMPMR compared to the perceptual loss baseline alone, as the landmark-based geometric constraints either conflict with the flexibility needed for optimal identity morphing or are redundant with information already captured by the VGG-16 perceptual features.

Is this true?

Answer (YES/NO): NO